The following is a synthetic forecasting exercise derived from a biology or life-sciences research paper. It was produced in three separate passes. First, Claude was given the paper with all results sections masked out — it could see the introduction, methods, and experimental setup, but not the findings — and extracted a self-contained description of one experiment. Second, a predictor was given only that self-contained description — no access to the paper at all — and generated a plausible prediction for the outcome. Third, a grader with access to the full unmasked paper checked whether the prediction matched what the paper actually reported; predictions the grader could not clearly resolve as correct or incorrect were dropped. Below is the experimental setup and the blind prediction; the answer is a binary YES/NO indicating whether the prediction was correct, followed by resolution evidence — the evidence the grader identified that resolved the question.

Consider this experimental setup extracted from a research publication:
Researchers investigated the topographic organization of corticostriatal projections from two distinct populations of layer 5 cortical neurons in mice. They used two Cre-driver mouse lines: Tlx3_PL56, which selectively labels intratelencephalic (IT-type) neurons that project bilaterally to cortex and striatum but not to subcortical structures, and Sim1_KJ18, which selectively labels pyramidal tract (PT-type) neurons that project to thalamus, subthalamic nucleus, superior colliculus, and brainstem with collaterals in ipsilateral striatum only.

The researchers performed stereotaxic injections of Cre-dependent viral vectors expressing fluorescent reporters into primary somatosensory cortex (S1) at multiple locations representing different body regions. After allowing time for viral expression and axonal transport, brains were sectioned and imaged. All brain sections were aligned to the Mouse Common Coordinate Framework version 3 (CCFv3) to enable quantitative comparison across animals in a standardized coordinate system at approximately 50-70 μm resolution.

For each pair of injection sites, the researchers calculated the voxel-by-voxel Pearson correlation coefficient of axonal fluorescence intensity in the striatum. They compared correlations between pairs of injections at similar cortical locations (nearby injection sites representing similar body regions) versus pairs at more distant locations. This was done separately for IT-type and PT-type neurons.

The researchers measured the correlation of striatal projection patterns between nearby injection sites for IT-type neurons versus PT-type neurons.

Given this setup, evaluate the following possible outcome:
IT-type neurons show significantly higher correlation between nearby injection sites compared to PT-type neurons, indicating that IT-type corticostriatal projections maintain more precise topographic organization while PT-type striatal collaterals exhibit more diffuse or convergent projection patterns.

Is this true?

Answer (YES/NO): NO